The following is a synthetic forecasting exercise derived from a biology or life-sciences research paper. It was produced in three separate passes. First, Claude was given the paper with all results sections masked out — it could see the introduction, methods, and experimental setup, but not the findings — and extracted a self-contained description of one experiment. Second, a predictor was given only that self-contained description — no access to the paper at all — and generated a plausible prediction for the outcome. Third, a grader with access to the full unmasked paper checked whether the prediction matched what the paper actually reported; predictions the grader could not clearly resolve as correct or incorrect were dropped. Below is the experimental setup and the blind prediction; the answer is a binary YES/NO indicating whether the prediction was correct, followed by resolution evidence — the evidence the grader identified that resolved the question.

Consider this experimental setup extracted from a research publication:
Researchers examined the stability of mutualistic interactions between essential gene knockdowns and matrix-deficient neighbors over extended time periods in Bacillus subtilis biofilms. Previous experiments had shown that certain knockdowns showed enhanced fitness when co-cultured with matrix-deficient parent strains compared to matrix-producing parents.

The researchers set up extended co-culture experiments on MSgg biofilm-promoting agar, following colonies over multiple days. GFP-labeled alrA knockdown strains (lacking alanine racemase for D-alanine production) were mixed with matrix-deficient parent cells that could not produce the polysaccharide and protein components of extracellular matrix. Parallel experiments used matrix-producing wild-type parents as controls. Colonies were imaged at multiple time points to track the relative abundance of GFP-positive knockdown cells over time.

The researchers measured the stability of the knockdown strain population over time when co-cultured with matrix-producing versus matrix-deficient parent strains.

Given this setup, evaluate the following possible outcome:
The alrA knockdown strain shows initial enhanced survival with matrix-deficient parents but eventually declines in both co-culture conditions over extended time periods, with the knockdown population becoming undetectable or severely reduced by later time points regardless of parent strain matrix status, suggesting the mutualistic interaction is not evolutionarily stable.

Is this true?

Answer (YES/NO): NO